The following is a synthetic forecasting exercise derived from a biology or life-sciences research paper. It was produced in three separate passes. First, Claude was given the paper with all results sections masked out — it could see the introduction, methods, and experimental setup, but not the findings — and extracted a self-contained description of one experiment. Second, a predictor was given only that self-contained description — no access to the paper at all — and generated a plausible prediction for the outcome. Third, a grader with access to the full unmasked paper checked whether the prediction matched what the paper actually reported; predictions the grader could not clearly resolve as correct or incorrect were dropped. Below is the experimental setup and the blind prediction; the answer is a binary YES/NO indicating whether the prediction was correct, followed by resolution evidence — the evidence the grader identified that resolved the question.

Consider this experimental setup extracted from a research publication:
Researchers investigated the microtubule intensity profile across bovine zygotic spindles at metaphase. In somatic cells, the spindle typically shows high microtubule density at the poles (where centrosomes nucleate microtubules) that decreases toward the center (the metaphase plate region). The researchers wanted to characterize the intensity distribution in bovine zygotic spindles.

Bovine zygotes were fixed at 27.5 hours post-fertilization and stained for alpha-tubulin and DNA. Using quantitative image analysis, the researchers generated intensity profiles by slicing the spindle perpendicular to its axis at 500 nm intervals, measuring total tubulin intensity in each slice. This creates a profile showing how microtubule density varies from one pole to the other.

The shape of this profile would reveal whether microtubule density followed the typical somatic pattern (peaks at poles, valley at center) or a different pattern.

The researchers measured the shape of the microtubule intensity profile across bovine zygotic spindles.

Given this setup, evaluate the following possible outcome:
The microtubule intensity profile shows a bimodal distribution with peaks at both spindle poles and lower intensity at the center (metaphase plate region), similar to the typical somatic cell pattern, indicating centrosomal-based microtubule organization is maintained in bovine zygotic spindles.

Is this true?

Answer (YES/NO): NO